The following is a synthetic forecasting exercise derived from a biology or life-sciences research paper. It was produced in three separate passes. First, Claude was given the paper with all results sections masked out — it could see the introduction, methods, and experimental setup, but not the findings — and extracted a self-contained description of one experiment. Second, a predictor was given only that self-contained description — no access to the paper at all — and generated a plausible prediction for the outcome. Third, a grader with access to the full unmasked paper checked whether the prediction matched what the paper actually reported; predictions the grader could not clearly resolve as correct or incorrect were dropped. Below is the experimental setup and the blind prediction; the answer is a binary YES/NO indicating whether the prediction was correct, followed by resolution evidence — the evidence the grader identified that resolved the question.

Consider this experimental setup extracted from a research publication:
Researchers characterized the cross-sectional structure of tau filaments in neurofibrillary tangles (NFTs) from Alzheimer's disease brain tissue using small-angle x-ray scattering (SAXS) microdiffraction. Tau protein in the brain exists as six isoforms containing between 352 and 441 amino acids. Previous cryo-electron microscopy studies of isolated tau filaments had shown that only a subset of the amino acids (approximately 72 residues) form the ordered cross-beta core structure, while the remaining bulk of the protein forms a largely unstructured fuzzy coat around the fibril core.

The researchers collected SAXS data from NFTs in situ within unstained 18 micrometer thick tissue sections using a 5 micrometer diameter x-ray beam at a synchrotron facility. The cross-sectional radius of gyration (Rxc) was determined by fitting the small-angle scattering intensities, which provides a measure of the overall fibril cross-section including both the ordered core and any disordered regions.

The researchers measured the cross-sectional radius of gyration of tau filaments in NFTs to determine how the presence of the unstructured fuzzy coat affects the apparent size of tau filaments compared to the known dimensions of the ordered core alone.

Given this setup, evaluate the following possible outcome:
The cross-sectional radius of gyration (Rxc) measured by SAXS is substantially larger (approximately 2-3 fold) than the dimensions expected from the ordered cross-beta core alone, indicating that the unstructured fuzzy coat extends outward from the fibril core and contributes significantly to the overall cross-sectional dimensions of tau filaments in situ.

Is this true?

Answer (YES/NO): NO